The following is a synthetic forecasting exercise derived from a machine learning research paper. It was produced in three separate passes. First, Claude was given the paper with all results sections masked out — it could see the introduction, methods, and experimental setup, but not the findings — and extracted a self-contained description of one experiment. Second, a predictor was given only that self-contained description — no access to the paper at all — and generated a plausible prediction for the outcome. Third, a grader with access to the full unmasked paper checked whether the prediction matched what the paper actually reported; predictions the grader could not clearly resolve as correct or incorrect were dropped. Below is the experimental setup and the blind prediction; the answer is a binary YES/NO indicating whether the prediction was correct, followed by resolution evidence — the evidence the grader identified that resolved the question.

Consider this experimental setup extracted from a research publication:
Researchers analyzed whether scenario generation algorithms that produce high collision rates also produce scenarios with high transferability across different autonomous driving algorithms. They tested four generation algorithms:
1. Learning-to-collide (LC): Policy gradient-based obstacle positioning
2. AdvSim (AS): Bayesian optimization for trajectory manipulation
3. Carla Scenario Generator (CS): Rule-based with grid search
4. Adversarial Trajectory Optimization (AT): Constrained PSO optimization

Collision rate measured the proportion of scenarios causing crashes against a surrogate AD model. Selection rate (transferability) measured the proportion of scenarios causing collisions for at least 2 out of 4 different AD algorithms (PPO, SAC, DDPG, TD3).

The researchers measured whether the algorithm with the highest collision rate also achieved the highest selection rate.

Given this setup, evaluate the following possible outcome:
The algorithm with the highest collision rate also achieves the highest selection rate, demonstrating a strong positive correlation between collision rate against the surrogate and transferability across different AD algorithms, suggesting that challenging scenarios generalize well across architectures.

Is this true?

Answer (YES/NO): NO